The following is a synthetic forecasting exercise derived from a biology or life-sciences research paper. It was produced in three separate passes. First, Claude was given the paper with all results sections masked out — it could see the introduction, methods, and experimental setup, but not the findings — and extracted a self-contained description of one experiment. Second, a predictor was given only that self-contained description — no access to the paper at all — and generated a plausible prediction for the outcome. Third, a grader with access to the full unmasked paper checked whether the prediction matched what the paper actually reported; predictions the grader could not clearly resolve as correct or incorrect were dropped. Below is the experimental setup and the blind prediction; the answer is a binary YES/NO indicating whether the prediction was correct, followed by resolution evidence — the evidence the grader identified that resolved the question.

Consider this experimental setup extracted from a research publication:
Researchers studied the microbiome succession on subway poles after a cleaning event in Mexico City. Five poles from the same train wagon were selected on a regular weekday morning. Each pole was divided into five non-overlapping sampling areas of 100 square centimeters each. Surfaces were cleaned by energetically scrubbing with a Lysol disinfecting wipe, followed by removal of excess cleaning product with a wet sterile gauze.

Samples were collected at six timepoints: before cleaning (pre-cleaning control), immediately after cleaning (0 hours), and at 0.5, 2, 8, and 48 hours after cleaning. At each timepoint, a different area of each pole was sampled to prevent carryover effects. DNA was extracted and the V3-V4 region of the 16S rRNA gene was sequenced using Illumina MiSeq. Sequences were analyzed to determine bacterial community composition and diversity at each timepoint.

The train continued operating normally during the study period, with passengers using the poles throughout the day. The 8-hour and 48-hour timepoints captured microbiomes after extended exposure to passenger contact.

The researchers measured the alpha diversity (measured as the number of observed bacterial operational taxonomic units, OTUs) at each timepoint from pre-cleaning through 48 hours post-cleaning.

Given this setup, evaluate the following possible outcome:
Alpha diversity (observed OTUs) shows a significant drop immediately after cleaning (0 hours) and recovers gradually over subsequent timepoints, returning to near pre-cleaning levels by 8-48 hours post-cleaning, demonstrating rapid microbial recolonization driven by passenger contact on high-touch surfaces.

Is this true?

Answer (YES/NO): NO